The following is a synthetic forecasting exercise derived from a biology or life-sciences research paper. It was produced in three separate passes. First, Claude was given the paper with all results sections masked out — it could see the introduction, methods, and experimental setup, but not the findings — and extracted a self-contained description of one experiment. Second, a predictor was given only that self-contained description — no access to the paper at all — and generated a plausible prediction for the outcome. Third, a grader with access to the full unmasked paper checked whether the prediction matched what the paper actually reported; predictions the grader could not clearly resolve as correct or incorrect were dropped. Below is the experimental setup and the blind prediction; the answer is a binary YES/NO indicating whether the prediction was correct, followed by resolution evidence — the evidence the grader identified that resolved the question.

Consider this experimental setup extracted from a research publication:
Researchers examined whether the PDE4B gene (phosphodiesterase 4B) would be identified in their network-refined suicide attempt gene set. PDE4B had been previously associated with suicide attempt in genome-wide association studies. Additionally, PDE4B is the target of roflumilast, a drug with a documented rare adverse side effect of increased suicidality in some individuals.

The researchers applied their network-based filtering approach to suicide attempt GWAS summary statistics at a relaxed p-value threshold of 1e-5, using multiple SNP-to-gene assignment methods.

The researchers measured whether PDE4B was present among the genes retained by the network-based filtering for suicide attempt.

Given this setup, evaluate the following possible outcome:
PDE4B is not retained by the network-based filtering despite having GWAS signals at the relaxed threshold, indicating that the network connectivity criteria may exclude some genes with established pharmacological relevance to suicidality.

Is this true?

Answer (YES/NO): NO